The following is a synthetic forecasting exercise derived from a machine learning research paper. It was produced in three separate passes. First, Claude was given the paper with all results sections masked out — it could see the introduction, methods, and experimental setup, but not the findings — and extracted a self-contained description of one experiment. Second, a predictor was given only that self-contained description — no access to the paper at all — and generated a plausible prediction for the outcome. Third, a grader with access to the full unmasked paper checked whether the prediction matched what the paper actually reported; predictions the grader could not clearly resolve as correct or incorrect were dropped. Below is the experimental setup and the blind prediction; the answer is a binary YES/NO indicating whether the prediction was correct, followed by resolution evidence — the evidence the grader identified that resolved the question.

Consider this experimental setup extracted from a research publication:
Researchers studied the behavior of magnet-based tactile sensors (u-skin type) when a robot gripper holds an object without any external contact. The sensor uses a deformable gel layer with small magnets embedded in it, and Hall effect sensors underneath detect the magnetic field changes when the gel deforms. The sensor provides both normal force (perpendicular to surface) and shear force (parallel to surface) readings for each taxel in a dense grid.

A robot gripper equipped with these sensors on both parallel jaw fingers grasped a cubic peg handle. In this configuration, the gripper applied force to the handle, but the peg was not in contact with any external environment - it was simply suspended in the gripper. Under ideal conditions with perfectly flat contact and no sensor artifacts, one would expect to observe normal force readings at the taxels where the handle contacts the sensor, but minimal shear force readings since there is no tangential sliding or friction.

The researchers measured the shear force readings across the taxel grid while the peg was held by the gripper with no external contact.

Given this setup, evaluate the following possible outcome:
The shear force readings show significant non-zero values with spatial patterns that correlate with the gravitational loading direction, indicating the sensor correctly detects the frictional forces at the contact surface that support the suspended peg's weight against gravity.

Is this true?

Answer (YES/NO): NO